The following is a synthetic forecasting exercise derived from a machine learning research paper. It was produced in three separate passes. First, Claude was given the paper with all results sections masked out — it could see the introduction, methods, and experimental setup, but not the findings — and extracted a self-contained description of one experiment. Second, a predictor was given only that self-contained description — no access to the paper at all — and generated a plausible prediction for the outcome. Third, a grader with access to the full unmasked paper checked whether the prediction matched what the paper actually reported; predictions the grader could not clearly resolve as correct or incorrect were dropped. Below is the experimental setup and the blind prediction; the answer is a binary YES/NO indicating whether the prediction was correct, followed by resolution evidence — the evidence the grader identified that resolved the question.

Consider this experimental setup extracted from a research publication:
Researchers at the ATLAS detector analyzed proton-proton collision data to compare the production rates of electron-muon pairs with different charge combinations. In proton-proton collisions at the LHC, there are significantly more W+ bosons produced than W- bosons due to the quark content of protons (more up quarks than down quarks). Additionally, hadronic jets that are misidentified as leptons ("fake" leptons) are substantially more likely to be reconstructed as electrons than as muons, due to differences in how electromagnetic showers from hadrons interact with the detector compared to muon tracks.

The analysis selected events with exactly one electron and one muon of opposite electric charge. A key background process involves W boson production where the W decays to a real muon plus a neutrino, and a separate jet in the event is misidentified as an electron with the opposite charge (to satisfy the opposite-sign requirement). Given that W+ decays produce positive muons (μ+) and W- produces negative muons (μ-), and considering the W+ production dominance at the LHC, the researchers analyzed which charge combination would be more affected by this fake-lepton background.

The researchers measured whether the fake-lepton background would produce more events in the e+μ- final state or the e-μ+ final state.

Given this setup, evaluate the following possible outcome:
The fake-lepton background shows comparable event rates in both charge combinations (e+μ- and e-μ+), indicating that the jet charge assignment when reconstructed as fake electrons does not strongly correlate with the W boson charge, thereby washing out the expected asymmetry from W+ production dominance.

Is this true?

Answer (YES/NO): NO